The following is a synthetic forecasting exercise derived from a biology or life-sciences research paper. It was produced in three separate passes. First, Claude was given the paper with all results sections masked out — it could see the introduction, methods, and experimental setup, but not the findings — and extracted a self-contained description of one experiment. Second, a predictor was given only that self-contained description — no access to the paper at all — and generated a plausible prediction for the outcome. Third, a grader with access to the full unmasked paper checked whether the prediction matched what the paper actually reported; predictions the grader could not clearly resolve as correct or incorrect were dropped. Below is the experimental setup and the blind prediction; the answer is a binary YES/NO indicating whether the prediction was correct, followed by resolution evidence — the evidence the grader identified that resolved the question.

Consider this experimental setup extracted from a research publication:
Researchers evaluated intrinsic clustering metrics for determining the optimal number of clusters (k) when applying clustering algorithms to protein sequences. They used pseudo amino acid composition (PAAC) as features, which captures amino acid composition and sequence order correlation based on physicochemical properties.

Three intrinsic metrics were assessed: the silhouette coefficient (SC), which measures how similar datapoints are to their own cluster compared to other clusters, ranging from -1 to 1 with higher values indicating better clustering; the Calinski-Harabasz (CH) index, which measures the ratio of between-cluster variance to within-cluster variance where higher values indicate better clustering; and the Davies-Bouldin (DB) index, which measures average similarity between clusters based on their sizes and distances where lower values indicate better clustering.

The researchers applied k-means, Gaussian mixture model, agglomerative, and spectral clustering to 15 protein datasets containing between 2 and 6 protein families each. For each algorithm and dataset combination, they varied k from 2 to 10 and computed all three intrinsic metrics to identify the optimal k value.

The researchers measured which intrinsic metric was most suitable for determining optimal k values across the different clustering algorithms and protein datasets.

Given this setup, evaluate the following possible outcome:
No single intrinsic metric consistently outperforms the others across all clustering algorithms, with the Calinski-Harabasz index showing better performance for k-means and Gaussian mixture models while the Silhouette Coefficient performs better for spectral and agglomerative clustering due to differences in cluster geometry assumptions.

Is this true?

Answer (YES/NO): NO